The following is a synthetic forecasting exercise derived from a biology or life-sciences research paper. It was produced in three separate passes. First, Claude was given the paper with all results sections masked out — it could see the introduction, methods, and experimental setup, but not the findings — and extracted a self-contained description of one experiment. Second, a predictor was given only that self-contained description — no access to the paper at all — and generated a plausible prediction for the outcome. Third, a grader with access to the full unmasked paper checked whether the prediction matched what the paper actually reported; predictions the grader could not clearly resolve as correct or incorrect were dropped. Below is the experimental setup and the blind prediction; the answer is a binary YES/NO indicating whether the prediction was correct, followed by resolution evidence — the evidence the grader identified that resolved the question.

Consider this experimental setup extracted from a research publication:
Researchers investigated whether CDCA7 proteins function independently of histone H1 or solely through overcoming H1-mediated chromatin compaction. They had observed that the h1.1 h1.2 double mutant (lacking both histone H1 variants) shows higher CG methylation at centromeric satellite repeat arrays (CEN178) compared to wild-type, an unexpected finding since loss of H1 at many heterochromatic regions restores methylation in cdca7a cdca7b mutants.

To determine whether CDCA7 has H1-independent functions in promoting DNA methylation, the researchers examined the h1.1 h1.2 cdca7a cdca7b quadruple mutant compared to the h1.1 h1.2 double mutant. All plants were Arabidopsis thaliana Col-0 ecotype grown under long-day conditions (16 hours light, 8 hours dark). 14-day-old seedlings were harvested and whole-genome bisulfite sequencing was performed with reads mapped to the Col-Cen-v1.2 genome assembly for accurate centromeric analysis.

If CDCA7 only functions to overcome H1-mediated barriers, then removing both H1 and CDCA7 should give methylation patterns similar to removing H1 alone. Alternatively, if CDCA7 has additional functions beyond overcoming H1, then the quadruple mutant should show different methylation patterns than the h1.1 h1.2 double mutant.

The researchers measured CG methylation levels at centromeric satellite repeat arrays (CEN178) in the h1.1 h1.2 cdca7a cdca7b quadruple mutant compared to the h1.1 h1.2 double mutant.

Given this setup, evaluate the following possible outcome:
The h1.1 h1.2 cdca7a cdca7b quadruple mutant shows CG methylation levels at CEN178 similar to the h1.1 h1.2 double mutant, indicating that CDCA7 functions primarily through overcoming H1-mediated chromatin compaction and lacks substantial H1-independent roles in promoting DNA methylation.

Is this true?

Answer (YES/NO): NO